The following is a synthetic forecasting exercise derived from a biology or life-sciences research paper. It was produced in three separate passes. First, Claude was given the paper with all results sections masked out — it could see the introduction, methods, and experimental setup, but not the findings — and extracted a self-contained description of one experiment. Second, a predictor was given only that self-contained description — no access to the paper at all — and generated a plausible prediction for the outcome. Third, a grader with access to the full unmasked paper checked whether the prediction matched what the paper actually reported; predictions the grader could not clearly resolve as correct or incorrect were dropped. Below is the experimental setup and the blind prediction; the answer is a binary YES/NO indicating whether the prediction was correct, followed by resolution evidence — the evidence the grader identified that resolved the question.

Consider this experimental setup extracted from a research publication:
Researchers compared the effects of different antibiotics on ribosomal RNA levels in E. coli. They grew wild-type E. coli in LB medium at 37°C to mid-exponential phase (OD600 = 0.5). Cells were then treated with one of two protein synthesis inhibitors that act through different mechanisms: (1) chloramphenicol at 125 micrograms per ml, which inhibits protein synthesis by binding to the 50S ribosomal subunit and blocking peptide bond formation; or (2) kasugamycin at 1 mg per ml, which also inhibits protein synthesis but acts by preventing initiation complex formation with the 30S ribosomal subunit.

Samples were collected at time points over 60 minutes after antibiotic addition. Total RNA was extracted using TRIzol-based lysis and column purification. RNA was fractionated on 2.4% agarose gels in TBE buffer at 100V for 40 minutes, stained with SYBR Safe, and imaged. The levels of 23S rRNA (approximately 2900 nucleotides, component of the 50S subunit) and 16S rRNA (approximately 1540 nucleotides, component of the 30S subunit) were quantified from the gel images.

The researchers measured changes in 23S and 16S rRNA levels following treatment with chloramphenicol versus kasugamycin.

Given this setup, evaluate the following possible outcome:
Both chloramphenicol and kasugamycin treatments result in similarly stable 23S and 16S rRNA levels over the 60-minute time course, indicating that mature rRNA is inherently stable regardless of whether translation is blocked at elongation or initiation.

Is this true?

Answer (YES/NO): NO